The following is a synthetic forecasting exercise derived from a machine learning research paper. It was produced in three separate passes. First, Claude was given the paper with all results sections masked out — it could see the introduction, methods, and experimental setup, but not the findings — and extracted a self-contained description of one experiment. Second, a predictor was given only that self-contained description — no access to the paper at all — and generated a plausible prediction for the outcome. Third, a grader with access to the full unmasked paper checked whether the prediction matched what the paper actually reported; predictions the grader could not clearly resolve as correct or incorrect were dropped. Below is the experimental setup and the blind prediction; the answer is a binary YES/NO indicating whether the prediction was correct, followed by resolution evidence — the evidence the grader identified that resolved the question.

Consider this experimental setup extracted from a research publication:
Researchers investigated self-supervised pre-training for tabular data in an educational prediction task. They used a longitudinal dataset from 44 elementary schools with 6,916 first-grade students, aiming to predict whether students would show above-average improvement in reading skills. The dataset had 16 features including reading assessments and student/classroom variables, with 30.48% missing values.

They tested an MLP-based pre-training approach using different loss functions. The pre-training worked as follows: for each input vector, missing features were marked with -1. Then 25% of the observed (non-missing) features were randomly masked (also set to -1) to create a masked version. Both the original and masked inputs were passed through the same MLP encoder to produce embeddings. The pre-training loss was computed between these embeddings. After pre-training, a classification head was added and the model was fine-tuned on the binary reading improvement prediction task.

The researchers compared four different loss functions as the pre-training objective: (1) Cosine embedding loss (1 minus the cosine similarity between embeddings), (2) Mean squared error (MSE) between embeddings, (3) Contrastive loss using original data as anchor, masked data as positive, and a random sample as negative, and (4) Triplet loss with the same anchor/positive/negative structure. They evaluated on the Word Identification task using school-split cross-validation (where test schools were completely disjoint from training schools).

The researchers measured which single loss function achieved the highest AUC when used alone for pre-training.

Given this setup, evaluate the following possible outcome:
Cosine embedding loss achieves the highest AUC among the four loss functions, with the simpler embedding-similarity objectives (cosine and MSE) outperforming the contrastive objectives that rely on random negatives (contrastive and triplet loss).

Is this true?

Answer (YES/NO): NO